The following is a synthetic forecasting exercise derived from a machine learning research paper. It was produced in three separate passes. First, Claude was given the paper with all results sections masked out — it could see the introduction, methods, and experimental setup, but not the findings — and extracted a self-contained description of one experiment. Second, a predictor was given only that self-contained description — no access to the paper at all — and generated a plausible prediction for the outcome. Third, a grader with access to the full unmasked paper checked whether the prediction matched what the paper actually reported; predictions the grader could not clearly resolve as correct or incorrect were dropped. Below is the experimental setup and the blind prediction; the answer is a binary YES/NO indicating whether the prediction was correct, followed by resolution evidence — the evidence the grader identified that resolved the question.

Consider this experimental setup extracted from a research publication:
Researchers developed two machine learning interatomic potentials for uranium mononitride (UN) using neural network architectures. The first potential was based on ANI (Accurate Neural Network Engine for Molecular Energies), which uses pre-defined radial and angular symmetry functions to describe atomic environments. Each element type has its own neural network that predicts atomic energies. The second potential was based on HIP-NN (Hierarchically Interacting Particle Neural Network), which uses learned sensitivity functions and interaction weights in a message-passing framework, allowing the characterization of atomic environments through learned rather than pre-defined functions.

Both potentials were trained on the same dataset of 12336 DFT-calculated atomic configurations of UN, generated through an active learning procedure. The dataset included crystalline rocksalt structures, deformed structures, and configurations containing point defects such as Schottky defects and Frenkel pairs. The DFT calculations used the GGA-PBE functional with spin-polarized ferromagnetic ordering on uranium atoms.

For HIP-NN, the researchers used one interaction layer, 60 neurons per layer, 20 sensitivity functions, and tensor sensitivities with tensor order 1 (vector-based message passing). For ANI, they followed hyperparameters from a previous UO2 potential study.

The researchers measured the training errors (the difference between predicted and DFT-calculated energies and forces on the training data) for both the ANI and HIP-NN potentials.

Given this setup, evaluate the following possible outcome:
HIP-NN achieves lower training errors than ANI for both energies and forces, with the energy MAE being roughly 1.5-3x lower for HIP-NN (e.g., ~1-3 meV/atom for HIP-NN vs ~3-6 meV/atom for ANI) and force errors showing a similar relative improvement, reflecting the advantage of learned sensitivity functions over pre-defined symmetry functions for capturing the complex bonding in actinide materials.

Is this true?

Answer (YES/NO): NO